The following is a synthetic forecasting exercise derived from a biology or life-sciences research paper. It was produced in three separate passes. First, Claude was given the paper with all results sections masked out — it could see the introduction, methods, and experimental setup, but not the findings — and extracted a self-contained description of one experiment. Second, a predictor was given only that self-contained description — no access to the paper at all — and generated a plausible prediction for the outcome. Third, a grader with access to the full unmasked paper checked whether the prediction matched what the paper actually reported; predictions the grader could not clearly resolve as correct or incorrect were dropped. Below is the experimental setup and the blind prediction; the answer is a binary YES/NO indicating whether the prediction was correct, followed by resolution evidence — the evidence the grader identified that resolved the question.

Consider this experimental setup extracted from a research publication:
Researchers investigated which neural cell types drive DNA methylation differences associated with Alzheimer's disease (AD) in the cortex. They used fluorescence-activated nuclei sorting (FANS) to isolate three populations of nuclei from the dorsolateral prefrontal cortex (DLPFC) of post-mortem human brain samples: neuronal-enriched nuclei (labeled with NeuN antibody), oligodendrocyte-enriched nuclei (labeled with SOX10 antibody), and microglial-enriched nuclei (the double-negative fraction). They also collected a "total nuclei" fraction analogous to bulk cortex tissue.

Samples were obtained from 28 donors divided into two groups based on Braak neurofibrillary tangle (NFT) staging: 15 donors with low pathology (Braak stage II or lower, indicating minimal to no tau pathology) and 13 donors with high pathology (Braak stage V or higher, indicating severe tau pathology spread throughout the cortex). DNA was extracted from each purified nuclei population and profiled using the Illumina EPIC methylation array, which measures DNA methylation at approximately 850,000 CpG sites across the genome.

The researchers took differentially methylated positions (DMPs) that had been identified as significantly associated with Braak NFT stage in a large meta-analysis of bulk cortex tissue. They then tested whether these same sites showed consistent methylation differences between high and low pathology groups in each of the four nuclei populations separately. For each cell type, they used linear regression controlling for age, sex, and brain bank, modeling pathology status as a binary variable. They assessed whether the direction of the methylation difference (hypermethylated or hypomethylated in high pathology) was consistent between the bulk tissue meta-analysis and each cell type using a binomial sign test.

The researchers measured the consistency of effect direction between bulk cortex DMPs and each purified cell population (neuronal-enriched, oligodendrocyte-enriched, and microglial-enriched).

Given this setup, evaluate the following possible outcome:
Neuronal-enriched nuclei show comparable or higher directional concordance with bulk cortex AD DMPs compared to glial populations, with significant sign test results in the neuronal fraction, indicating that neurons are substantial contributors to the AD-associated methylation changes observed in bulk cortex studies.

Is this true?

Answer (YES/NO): NO